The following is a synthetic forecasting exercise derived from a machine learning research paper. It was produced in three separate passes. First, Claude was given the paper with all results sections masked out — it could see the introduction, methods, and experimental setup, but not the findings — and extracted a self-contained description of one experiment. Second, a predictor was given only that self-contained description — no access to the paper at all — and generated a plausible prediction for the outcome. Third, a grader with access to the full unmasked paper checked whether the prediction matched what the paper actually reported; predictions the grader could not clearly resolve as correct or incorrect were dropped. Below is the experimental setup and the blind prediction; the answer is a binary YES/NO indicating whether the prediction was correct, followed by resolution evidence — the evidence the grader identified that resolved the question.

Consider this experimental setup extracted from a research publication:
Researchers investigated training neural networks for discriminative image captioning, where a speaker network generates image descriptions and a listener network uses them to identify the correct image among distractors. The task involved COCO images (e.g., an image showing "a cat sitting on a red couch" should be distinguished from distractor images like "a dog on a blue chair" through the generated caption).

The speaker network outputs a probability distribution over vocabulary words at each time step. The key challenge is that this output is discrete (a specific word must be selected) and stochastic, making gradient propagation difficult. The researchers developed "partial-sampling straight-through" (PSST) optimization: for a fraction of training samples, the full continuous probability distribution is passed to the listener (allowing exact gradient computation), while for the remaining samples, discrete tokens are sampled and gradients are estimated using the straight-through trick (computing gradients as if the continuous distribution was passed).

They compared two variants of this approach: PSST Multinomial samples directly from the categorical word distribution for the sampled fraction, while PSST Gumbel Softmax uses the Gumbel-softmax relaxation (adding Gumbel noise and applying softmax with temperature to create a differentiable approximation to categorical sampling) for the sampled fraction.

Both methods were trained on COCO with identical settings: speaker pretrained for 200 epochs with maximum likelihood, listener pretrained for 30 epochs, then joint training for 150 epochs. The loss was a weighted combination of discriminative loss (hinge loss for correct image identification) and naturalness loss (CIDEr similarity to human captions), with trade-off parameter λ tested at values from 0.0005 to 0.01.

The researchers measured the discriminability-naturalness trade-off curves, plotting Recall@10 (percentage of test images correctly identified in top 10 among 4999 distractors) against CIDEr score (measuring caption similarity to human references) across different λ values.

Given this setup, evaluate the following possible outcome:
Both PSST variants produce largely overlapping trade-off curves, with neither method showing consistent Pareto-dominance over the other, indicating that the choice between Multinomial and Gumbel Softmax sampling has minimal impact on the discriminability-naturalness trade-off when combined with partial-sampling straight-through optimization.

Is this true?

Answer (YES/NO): NO